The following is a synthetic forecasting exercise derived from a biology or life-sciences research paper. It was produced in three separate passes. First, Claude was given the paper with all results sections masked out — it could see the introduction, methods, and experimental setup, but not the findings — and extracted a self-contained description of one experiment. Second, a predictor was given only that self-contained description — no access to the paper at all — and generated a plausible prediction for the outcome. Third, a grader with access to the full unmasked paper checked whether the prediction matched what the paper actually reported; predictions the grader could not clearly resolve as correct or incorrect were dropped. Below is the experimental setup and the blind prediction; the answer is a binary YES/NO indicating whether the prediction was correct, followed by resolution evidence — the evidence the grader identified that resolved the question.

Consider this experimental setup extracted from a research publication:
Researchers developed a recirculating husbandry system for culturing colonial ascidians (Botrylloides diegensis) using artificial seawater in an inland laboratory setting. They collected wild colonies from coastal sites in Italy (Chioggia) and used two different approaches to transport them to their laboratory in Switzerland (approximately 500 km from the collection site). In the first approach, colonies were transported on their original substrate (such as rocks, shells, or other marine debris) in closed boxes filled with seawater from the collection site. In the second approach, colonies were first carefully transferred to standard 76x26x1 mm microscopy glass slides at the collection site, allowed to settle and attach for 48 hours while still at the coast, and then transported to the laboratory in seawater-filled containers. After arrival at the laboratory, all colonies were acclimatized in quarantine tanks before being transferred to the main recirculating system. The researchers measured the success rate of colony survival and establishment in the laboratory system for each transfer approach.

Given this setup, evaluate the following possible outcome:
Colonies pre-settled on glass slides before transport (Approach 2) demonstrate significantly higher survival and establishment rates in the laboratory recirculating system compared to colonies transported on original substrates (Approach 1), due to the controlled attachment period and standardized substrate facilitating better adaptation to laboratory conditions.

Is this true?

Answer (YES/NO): NO